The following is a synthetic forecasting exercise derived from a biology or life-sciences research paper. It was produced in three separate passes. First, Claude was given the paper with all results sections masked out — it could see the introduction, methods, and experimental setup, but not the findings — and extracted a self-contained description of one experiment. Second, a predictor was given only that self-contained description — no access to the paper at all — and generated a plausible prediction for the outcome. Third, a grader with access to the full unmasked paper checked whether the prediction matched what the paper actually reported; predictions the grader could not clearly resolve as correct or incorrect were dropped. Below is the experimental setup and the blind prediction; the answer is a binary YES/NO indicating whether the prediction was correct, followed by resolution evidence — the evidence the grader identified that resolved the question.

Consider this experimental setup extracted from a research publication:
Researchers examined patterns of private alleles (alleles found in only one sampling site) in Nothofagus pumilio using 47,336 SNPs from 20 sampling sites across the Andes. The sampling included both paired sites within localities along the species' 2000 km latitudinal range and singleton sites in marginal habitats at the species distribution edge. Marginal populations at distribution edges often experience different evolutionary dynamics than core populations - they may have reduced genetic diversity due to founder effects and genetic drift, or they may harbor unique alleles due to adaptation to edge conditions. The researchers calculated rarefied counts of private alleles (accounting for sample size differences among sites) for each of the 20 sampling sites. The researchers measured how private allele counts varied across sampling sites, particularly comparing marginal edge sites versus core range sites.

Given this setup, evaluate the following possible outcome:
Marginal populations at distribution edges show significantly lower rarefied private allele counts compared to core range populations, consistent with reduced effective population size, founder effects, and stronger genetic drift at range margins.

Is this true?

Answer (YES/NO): NO